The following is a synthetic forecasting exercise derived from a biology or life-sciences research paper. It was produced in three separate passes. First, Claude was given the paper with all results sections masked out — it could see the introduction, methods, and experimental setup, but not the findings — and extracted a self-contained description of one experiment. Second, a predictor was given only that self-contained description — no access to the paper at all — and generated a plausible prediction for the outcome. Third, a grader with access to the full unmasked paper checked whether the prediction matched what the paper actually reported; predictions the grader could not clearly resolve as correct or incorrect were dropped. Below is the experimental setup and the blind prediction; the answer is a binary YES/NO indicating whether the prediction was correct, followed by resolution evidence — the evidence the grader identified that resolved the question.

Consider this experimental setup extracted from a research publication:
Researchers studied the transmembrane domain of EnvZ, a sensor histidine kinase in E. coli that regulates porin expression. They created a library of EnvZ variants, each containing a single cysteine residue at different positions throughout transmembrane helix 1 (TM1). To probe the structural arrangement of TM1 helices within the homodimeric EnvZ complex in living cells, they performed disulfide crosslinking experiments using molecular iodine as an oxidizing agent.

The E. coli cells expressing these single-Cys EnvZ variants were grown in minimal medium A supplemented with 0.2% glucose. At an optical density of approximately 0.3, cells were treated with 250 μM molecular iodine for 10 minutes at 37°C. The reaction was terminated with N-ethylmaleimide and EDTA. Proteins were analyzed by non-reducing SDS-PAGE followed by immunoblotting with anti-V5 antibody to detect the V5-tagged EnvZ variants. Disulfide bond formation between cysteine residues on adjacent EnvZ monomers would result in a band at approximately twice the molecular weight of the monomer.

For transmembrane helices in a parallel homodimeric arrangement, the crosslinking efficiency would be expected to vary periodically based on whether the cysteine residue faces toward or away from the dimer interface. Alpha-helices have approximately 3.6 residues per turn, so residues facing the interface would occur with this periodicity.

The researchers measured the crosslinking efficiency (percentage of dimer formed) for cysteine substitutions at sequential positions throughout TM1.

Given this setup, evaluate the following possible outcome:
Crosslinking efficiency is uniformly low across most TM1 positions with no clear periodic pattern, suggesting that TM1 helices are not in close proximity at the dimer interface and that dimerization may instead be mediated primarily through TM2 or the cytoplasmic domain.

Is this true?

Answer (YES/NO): NO